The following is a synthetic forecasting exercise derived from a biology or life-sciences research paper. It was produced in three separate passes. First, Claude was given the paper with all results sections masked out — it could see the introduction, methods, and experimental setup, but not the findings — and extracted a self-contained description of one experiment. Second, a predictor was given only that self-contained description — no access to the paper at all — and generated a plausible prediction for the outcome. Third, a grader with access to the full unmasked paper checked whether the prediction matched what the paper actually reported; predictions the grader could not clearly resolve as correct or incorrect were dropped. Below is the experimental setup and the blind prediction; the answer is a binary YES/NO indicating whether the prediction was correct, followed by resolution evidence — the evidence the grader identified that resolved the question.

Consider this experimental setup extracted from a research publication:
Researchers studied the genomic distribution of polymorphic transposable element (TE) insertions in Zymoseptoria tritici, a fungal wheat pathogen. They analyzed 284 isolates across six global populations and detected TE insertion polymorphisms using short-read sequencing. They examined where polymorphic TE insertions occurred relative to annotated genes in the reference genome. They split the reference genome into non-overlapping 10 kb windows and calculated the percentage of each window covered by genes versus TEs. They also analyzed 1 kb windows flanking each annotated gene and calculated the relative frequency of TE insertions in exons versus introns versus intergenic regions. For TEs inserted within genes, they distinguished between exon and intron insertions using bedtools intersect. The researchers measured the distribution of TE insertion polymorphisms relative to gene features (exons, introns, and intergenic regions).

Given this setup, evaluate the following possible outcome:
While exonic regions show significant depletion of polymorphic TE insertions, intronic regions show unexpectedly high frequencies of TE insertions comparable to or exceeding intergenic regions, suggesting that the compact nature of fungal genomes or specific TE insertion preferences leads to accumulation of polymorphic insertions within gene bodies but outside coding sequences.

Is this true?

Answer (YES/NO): NO